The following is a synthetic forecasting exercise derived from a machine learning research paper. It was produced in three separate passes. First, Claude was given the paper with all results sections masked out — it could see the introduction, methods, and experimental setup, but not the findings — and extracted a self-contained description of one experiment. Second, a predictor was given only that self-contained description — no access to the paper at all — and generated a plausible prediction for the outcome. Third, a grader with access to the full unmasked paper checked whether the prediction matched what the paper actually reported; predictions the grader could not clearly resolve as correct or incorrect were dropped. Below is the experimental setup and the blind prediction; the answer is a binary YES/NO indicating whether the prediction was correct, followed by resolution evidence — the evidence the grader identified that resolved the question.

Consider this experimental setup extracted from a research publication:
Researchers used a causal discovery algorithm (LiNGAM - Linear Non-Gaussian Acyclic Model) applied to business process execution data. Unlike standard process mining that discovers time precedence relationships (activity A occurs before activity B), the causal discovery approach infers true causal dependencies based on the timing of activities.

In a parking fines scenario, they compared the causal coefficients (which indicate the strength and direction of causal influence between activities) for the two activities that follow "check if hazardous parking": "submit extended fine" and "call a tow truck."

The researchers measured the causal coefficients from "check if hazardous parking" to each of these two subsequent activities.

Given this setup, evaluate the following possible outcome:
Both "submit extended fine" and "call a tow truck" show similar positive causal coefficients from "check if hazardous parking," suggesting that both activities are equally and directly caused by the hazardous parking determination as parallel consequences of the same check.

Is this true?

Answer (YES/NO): YES